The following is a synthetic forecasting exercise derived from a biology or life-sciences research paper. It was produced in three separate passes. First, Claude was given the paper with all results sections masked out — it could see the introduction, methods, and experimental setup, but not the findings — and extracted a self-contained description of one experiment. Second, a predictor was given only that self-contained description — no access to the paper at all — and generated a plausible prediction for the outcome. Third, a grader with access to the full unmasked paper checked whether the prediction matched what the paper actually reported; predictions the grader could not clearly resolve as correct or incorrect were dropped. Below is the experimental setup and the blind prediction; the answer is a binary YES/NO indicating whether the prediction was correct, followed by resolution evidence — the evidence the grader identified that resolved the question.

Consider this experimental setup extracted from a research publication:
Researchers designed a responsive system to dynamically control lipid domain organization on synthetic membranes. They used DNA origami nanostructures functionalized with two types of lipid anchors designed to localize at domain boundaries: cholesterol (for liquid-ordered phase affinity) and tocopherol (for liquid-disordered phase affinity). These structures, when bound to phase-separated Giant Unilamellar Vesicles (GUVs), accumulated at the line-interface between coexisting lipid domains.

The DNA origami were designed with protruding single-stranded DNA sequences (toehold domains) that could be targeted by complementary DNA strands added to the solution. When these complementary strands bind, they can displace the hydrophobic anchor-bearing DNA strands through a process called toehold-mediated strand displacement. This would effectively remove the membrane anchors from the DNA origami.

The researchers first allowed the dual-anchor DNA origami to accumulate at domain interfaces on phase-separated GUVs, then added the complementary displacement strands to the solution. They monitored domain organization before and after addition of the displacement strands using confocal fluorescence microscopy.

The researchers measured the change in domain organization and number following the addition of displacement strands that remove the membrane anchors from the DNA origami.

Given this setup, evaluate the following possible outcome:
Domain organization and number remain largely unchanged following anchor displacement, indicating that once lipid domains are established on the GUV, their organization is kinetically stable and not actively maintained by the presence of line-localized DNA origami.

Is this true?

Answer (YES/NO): NO